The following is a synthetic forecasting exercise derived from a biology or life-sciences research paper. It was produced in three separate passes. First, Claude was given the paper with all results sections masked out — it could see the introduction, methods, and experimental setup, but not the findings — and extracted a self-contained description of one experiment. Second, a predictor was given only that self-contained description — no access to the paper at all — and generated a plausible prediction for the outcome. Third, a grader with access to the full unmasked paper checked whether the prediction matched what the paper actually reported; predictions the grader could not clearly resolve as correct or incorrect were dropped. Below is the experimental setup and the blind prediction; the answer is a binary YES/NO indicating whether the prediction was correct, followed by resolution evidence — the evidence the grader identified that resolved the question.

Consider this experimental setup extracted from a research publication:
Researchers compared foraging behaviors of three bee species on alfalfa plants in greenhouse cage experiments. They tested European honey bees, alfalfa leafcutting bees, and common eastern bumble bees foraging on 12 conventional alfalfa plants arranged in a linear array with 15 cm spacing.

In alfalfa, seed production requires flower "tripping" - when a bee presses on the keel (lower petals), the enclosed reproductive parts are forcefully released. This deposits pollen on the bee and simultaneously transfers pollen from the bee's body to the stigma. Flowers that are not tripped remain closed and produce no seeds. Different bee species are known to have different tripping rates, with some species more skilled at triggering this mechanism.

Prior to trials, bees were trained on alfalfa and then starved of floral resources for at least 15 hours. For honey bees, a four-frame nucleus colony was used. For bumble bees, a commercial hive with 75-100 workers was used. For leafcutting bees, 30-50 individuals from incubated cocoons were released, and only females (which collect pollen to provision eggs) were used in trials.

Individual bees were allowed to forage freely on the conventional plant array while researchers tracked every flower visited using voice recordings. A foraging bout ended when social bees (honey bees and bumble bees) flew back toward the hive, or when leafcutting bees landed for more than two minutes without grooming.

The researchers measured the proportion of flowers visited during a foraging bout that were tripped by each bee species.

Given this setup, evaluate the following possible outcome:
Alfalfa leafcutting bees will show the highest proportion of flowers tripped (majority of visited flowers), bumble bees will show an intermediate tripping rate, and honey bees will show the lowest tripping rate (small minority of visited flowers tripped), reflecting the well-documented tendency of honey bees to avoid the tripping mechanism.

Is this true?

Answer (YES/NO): NO